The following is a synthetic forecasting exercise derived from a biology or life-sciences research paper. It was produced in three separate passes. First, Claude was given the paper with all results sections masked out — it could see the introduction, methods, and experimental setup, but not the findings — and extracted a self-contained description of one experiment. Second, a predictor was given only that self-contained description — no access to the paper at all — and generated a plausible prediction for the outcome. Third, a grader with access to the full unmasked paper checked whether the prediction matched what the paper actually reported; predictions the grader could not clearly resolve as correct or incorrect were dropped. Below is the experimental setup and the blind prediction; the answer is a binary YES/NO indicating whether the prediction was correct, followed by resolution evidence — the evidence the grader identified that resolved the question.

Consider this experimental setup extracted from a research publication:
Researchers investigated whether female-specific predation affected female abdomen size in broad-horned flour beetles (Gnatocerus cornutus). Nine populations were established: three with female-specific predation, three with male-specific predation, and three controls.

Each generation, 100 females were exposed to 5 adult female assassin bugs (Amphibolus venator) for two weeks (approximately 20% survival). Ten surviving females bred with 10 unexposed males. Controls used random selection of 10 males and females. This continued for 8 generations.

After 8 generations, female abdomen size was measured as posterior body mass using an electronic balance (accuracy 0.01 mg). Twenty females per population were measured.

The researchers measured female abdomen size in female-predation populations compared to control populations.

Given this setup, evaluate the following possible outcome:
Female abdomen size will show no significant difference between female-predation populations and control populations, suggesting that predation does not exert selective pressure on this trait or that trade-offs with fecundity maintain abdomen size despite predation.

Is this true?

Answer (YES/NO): YES